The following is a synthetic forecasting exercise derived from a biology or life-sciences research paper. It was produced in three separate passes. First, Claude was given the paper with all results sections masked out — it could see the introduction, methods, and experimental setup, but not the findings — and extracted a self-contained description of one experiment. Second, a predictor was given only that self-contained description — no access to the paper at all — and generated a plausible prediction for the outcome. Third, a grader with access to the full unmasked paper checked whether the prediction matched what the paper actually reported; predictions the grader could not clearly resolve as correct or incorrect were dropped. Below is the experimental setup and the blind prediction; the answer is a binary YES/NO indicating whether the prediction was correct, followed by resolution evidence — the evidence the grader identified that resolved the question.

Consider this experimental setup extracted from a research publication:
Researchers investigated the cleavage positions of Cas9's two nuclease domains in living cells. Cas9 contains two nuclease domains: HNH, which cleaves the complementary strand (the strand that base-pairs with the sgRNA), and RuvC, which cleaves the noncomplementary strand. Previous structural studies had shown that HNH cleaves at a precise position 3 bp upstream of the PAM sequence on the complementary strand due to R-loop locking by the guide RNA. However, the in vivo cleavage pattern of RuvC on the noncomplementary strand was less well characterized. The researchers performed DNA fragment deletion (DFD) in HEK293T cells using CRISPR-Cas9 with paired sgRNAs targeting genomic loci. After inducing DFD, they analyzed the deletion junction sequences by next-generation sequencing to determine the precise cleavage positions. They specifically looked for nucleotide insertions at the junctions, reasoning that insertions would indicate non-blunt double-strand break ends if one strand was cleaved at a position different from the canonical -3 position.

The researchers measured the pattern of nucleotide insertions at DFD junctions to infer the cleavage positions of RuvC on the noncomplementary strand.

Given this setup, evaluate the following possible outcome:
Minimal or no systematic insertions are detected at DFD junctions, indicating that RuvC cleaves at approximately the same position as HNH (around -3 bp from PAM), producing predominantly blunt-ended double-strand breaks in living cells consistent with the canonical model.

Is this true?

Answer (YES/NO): NO